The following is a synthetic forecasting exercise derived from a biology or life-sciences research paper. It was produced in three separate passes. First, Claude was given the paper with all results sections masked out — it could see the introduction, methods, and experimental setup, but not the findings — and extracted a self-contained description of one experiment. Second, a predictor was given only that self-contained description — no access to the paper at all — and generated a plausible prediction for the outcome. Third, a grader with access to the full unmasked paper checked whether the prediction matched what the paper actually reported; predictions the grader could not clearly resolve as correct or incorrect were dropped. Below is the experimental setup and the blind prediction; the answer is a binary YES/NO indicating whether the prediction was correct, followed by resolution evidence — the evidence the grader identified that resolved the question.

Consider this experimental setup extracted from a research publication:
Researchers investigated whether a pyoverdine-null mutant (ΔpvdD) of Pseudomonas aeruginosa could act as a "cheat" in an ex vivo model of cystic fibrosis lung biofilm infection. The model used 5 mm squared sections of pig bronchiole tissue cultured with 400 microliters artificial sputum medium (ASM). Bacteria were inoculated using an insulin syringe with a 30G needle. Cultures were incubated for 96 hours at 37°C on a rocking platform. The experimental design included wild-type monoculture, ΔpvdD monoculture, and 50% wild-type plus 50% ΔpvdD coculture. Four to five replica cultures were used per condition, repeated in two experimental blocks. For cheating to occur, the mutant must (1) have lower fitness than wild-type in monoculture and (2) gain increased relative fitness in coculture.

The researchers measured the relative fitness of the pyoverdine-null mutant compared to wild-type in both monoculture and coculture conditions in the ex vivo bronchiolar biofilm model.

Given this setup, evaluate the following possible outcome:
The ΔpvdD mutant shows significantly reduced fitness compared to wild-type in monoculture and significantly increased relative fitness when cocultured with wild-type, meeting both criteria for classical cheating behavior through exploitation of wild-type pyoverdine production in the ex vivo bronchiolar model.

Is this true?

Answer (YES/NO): NO